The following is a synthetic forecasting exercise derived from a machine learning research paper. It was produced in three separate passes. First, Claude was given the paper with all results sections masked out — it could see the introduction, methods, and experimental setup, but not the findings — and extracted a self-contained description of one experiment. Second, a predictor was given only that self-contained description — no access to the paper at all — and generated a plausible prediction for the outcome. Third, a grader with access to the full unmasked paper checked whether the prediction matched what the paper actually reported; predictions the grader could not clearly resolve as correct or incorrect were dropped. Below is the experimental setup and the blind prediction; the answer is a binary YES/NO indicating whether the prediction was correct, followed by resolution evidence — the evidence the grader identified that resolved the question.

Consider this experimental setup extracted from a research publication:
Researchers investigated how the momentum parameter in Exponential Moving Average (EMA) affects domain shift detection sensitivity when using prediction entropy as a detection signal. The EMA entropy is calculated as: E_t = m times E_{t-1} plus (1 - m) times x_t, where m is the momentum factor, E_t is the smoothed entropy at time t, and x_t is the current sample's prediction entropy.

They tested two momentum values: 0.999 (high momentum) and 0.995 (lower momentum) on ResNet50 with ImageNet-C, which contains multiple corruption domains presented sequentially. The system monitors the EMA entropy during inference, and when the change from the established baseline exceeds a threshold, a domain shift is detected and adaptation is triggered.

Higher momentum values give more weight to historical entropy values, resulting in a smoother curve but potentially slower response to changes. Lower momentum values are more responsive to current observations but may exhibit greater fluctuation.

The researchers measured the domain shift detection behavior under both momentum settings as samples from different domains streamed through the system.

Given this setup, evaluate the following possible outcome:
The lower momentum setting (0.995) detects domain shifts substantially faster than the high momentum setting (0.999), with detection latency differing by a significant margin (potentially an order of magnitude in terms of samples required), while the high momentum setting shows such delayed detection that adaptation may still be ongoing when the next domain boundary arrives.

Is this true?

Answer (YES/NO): NO